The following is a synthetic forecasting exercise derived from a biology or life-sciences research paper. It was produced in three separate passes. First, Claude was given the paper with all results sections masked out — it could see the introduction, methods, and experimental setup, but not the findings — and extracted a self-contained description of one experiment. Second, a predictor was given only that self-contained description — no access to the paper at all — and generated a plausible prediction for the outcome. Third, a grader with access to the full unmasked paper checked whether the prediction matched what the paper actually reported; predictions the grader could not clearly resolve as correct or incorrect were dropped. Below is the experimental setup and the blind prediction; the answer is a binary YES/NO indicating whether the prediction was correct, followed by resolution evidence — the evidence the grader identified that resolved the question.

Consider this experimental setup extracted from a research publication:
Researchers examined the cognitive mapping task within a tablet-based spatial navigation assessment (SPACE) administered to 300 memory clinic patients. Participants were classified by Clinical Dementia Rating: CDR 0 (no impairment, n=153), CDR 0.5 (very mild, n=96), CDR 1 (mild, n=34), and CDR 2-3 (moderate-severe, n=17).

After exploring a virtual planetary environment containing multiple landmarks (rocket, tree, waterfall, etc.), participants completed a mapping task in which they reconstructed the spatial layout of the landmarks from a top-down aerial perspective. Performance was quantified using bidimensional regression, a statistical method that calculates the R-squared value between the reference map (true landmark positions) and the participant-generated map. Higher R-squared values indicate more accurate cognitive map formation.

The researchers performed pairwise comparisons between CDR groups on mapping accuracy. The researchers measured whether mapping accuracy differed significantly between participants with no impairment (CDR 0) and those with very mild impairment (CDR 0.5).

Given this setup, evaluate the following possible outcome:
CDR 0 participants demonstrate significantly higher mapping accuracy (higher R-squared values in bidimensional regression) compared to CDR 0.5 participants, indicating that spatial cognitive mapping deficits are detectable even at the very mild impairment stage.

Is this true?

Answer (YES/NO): NO